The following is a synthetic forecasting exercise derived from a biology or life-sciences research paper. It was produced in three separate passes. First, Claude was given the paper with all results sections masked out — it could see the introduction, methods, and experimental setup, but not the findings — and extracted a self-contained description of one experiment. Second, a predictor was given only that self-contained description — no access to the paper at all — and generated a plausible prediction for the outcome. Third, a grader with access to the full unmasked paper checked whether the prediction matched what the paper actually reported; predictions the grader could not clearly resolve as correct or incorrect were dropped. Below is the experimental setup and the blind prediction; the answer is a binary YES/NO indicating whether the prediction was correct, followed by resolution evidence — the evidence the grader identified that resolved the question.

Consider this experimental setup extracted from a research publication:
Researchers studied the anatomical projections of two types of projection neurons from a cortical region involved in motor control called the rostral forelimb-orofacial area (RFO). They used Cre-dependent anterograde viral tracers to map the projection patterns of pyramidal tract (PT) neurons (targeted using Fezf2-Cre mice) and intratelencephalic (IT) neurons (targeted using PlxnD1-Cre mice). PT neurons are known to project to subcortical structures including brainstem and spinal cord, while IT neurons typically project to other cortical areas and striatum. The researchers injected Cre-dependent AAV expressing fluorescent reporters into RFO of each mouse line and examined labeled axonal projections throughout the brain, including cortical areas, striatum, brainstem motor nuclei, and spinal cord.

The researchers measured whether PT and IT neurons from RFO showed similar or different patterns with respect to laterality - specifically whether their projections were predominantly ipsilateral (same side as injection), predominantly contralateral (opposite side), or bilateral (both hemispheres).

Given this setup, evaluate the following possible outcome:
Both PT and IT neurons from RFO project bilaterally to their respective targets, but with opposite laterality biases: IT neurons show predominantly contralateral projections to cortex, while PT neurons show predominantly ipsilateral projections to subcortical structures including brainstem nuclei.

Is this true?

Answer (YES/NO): NO